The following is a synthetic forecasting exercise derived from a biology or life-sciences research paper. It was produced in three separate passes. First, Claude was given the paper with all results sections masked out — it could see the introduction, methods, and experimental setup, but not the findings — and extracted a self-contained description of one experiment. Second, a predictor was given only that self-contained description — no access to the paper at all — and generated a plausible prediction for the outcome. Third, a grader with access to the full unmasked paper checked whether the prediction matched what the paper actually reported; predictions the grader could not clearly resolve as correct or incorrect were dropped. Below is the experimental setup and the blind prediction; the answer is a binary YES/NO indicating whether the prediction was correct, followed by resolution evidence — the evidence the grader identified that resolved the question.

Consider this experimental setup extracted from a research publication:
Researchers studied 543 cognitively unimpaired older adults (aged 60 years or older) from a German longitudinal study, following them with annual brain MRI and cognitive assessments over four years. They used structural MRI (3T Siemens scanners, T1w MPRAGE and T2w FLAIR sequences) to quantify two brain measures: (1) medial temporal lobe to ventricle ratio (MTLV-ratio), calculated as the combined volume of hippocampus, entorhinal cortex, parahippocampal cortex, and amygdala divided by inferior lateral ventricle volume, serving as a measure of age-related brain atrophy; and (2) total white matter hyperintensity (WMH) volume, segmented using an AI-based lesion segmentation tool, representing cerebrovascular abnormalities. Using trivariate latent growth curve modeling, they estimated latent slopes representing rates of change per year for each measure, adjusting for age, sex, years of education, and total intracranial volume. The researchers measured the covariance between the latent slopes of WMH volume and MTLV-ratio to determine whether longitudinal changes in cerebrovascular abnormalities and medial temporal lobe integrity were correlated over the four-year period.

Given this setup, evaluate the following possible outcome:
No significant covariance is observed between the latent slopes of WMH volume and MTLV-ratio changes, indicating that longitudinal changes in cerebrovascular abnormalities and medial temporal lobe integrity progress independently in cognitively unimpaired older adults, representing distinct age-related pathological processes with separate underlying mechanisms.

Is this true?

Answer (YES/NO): NO